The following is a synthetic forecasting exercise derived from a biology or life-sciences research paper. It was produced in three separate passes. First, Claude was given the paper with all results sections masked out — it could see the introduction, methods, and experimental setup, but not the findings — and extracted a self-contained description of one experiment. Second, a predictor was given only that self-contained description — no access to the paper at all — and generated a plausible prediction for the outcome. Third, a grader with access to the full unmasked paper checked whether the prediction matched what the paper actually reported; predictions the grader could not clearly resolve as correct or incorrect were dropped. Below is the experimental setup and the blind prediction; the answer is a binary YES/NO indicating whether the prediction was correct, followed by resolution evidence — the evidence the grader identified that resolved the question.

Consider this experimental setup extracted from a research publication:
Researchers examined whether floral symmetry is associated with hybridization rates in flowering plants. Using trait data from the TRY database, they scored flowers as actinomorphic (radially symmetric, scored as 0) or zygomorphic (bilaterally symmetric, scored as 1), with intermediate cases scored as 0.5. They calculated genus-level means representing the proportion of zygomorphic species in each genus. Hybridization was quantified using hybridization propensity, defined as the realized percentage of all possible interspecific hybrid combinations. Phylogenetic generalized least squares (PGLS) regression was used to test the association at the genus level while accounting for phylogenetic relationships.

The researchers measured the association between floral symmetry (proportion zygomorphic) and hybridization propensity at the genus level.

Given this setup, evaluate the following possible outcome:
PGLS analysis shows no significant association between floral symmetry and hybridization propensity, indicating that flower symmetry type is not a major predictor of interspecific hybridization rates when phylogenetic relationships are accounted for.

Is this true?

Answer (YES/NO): YES